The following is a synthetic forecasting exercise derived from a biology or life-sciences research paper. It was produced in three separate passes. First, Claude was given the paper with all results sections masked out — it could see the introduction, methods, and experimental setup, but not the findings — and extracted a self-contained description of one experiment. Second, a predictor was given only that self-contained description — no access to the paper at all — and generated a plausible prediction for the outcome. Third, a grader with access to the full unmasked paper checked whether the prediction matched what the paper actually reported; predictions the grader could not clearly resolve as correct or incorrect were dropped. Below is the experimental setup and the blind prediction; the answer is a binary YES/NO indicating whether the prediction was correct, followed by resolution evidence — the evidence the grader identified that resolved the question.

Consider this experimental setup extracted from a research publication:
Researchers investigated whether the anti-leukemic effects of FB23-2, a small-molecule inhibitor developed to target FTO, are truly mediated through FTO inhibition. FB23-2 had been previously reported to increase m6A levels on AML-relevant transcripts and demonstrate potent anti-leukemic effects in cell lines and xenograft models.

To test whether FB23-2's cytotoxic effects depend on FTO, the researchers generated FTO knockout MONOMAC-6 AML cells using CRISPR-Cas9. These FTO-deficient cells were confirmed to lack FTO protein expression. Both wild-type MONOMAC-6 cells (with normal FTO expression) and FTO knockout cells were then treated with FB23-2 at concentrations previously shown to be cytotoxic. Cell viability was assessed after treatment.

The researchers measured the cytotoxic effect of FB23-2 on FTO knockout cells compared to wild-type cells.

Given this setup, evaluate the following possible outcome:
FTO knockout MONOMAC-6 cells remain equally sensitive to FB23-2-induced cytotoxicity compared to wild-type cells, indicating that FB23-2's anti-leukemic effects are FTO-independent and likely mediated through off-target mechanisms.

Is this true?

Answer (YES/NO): YES